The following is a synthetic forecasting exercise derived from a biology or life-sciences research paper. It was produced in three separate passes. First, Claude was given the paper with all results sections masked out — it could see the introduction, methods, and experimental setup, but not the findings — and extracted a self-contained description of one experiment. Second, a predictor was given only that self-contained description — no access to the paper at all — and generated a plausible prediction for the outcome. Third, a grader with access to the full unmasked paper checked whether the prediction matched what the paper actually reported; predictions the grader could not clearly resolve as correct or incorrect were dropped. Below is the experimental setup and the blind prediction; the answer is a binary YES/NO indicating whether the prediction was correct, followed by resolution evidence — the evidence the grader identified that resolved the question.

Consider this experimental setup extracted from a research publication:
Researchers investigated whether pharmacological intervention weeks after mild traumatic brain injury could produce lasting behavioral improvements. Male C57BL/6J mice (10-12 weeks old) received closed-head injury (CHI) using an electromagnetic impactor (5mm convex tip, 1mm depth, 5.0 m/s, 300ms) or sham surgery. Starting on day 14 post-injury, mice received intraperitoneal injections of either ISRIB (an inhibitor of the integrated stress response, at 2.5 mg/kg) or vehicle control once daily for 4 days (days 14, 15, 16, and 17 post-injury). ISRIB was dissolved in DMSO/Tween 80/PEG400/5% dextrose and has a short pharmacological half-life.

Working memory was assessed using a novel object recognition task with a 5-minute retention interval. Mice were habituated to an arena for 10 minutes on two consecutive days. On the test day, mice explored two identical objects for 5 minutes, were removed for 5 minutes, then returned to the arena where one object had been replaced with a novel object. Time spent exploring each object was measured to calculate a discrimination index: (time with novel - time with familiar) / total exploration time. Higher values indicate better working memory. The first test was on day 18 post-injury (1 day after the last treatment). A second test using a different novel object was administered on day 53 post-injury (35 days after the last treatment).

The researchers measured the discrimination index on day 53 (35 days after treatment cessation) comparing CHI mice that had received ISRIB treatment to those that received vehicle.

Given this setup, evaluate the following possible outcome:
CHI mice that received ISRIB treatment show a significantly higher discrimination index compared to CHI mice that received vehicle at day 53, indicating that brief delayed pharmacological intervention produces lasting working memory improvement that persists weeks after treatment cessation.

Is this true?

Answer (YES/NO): YES